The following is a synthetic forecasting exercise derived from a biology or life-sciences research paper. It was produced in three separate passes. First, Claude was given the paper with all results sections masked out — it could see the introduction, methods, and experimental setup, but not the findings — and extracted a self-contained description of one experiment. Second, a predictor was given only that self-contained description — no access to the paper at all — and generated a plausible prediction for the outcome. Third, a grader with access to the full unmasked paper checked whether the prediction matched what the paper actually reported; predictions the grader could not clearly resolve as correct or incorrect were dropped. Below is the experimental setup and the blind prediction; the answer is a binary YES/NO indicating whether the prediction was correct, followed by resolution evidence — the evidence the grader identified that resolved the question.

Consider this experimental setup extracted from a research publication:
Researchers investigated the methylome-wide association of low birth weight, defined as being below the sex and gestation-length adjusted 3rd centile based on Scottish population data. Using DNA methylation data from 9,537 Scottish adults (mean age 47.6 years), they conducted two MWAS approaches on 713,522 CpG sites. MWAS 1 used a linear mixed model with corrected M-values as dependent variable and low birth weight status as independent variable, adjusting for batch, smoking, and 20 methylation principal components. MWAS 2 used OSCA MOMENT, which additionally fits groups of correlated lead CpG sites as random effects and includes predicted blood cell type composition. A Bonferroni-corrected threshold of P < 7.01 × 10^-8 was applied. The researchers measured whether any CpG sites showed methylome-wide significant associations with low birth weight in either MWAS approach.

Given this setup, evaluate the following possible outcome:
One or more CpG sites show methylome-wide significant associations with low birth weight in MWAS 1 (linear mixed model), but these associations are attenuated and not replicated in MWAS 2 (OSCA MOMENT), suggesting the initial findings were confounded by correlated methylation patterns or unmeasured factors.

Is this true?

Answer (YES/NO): NO